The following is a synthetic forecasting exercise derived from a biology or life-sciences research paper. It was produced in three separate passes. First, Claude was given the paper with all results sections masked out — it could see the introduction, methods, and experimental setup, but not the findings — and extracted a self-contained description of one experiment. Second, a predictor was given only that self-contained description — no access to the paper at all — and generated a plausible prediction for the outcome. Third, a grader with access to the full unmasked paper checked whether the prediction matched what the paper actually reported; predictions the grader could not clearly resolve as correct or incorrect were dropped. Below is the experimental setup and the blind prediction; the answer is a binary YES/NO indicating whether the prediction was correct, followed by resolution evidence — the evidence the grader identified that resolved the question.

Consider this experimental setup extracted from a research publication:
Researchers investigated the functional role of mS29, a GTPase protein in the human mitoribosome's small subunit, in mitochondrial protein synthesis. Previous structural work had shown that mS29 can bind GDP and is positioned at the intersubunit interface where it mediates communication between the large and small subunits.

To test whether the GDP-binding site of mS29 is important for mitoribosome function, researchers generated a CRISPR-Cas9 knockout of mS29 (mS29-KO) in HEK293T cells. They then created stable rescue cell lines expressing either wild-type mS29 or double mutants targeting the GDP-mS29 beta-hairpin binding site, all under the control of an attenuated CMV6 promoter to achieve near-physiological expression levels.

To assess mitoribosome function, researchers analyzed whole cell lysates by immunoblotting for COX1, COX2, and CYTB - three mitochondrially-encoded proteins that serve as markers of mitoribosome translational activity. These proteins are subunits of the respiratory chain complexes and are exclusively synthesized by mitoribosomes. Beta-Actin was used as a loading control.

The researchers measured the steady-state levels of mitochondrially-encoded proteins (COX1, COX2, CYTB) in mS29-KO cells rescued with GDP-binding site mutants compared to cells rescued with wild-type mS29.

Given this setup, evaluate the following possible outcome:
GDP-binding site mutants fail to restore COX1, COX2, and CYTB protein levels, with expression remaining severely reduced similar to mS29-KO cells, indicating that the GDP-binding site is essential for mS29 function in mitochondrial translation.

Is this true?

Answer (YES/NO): NO